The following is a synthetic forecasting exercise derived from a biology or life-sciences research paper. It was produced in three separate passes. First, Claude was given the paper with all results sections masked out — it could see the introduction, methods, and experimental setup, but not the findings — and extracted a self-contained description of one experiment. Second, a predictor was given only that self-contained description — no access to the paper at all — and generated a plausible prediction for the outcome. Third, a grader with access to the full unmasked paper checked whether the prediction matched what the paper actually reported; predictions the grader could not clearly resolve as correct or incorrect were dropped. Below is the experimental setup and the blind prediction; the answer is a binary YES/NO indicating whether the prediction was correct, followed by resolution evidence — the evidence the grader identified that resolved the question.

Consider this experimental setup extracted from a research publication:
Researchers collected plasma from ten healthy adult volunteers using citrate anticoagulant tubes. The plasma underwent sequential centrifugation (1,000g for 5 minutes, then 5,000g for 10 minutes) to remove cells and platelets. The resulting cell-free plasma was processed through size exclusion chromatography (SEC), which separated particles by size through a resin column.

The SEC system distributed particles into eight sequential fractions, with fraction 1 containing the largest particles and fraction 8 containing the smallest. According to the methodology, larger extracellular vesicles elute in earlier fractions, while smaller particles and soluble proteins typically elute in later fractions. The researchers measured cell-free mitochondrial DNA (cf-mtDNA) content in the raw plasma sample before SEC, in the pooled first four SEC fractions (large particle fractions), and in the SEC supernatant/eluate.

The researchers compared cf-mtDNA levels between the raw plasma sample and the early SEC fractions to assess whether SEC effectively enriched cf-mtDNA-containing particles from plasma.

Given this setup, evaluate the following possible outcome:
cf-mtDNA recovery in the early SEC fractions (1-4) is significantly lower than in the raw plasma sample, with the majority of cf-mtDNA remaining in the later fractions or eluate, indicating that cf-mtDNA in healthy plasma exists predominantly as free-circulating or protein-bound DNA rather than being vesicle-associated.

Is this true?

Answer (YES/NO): NO